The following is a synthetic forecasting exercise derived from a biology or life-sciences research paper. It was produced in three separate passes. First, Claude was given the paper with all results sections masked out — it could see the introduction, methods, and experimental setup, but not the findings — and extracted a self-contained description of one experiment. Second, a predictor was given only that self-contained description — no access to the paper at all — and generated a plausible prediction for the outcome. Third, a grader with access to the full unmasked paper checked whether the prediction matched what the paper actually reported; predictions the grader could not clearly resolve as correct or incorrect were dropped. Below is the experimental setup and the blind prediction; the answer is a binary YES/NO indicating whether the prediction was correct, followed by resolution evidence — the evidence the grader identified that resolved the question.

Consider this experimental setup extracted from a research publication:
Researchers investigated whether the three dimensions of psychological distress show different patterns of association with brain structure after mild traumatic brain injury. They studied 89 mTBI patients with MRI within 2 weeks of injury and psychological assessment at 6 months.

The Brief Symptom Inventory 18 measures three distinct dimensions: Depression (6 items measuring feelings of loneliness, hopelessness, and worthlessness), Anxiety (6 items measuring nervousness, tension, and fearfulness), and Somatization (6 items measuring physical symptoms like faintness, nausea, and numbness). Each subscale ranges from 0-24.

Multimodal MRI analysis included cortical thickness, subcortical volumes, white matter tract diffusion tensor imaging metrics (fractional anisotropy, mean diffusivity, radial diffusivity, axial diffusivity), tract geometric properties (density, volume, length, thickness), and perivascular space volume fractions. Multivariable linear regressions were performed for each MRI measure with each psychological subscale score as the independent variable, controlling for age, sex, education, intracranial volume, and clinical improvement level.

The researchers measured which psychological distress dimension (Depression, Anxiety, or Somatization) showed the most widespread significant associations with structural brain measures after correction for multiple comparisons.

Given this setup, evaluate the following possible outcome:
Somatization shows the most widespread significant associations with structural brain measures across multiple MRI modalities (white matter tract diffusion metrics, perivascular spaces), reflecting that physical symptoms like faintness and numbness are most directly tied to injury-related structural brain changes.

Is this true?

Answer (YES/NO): YES